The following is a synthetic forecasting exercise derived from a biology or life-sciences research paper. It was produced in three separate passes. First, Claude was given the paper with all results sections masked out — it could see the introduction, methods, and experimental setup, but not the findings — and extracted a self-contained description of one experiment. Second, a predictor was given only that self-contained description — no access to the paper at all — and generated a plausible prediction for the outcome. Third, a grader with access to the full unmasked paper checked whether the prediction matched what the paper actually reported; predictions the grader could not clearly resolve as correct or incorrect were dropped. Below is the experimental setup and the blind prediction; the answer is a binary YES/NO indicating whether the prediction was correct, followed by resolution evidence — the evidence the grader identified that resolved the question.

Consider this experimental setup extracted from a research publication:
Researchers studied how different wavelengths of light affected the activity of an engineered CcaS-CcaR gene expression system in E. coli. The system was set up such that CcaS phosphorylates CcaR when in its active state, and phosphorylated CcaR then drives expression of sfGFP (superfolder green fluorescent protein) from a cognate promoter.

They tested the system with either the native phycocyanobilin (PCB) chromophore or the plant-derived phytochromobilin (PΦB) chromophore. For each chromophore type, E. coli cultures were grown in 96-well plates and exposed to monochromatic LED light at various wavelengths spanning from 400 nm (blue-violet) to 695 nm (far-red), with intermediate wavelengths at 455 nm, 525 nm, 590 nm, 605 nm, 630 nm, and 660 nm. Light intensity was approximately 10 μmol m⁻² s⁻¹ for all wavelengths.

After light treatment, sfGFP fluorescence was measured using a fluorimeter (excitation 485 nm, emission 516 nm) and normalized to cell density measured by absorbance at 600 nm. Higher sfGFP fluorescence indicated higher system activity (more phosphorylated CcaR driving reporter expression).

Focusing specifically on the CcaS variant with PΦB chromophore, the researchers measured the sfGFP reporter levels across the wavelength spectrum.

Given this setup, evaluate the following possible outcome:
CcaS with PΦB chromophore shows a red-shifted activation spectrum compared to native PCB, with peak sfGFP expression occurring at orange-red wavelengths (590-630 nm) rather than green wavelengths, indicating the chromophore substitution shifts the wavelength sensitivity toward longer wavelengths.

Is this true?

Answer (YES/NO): NO